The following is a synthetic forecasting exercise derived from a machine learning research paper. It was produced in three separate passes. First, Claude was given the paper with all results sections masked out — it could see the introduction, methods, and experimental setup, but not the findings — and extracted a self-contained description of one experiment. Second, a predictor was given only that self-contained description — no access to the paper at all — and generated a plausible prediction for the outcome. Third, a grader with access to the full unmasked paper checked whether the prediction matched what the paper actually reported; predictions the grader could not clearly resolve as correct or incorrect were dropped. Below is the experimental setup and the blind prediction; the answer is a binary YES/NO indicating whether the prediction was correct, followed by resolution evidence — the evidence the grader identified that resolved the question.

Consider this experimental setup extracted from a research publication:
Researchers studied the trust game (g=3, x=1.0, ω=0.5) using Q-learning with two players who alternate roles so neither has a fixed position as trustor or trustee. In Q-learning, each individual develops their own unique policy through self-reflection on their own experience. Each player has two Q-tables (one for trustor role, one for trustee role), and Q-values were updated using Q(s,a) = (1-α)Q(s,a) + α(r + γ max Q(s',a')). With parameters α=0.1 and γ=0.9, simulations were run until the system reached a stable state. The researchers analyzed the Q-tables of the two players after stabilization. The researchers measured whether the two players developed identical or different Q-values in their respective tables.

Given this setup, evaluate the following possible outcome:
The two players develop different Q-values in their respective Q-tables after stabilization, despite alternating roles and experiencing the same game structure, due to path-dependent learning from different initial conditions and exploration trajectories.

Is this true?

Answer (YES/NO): NO